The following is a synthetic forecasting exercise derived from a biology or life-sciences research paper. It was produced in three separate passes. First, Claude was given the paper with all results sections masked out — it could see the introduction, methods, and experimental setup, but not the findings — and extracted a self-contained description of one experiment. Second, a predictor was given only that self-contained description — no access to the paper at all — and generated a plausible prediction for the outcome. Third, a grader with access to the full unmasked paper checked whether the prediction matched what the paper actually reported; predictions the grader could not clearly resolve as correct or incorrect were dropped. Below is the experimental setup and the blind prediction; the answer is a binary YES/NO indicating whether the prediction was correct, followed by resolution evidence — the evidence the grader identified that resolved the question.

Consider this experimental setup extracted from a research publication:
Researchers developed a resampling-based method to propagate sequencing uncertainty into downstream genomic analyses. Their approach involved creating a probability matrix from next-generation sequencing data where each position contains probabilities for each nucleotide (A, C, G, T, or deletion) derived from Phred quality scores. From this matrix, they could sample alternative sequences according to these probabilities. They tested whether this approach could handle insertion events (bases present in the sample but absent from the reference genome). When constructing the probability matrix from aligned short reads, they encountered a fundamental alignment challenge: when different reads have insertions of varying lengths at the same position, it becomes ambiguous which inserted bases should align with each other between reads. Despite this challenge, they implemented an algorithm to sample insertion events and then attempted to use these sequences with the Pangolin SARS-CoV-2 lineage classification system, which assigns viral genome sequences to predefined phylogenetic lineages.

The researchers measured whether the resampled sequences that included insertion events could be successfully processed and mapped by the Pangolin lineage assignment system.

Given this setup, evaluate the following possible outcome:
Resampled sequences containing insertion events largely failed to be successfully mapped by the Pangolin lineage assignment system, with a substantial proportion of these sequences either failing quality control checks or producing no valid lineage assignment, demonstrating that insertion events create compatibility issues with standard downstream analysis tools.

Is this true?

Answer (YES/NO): YES